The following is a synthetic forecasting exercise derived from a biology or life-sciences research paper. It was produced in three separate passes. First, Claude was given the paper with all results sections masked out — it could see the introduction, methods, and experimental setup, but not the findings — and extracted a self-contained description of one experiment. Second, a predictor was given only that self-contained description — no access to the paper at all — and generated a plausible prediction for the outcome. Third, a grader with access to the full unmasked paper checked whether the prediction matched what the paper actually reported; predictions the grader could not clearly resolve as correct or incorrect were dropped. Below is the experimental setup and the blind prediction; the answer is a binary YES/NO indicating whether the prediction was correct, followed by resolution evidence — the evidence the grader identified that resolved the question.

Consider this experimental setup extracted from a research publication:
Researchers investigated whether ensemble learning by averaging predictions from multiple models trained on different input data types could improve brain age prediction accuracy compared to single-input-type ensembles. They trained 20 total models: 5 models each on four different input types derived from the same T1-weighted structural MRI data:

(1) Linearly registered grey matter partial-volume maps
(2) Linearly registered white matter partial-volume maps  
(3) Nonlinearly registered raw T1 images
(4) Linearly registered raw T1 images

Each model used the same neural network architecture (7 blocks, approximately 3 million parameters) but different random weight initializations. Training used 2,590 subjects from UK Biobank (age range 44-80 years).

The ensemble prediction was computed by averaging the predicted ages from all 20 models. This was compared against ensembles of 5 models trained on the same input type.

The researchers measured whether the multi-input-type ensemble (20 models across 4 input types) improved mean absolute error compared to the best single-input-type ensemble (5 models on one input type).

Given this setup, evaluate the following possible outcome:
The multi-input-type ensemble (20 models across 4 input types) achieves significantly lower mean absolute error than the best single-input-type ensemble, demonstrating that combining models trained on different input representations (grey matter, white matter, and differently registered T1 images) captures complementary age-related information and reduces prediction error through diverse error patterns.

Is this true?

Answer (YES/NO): YES